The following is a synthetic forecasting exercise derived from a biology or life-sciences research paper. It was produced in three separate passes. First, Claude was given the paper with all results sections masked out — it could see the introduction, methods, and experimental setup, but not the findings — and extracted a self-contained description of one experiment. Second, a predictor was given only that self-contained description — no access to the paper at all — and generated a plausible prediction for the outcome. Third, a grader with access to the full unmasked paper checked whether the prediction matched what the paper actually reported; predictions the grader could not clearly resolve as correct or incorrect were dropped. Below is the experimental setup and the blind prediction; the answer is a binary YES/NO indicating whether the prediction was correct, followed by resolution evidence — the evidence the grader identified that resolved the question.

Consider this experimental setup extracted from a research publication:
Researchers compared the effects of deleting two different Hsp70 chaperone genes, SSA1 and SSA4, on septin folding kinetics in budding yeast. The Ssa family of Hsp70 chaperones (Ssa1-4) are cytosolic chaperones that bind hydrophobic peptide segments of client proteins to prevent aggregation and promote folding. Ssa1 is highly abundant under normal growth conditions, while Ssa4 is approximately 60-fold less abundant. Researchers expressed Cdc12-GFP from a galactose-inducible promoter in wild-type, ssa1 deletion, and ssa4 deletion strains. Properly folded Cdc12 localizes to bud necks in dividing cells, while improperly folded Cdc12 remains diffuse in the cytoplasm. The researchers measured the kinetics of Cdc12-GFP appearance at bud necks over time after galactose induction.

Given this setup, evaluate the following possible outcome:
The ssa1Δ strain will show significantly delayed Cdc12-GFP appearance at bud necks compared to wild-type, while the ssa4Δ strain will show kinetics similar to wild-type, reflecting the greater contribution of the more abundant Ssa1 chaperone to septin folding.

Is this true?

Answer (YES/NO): NO